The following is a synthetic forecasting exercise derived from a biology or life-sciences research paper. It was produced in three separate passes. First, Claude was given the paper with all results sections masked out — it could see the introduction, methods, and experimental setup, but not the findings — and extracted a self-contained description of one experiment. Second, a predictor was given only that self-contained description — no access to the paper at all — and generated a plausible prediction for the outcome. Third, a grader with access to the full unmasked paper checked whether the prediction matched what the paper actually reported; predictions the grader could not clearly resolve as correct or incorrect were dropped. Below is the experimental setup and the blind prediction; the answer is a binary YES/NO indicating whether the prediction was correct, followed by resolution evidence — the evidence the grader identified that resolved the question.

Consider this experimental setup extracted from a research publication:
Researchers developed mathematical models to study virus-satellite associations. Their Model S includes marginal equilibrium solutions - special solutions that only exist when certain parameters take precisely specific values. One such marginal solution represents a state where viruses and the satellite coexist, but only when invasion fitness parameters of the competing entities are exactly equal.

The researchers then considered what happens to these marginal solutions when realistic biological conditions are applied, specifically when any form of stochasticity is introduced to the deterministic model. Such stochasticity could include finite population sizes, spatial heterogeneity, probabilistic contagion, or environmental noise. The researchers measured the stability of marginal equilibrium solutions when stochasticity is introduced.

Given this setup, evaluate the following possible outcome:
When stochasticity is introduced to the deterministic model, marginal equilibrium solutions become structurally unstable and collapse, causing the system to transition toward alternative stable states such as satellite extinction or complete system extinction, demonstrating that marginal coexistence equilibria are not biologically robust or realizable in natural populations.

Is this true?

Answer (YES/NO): YES